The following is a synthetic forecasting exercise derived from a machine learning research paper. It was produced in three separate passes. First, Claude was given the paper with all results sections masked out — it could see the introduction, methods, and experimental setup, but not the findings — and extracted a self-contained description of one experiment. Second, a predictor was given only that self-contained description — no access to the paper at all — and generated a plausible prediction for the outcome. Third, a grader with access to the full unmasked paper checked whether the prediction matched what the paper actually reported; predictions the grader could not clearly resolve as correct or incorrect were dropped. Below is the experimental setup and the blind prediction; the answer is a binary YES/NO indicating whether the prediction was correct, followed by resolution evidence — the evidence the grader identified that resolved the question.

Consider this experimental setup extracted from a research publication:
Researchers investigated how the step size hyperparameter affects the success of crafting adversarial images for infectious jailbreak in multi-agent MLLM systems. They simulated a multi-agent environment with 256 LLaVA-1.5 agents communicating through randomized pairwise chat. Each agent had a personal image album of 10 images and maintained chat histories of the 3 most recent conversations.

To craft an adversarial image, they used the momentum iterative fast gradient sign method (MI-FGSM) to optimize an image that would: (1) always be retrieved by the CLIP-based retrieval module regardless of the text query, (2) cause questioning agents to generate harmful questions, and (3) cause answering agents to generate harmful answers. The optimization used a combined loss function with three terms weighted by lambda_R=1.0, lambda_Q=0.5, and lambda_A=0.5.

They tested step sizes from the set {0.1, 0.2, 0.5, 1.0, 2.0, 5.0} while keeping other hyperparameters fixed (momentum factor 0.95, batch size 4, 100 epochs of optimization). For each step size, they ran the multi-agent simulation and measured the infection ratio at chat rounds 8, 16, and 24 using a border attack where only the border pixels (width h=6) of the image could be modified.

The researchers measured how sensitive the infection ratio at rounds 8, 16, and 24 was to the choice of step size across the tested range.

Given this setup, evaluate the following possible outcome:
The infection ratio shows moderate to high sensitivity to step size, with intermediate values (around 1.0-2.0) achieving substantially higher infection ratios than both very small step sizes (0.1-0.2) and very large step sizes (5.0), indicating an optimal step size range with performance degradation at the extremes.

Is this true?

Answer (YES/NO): NO